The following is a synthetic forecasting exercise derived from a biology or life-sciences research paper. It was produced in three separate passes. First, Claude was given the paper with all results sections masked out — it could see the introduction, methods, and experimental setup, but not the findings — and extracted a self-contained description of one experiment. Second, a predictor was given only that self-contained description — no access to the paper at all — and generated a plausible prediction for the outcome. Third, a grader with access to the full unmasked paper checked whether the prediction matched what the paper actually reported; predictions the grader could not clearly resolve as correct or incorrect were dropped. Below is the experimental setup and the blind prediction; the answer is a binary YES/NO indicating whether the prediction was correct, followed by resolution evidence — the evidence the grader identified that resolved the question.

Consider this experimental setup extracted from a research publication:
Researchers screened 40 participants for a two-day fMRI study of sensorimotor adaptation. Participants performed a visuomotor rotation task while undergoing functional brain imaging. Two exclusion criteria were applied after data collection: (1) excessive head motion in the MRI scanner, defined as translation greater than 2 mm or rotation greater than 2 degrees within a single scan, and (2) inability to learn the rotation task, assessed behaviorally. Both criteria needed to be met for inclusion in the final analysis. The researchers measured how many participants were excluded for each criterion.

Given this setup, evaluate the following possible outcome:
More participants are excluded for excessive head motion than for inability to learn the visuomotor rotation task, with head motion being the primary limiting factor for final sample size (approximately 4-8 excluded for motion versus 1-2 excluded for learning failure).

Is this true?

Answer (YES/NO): NO